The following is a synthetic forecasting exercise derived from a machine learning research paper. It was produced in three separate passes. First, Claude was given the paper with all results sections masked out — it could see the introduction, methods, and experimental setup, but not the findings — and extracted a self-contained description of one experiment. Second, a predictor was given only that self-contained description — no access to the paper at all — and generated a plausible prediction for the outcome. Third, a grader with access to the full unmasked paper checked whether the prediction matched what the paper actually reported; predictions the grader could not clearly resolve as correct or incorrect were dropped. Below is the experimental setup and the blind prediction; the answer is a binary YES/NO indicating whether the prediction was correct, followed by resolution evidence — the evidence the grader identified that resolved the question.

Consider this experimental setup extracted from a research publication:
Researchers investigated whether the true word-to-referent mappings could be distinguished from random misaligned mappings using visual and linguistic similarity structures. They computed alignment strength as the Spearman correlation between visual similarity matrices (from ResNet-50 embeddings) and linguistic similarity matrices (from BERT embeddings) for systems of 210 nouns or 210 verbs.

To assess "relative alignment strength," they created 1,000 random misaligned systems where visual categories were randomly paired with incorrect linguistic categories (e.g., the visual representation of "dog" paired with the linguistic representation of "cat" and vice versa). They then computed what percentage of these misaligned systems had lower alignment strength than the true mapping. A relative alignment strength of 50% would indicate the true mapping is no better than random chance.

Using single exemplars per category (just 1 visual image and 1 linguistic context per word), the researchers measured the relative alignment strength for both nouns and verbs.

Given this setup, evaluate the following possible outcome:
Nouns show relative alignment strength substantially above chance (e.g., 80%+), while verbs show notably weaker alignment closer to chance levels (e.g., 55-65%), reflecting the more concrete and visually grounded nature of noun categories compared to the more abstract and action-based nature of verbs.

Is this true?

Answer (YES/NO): NO